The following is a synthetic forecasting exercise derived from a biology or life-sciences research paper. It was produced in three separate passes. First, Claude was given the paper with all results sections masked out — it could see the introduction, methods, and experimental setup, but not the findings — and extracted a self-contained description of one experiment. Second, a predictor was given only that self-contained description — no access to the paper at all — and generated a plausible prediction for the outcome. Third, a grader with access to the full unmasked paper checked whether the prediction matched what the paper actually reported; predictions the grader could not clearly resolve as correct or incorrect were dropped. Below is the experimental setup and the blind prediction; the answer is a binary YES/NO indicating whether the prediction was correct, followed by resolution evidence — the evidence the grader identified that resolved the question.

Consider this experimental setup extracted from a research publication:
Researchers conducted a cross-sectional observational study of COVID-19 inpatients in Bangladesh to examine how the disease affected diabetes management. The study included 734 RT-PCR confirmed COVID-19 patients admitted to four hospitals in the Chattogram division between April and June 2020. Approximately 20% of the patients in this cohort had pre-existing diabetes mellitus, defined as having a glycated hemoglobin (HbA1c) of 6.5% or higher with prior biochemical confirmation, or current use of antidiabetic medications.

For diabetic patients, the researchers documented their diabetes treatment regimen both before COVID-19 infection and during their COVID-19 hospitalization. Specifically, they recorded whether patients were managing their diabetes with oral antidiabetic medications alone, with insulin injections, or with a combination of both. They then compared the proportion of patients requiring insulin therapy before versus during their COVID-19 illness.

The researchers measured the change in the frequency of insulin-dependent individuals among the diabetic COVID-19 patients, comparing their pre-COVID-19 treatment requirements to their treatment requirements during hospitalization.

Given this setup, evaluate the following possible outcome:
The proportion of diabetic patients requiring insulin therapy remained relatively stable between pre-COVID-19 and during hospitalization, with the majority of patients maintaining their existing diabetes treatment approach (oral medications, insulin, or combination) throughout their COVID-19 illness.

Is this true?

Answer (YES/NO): NO